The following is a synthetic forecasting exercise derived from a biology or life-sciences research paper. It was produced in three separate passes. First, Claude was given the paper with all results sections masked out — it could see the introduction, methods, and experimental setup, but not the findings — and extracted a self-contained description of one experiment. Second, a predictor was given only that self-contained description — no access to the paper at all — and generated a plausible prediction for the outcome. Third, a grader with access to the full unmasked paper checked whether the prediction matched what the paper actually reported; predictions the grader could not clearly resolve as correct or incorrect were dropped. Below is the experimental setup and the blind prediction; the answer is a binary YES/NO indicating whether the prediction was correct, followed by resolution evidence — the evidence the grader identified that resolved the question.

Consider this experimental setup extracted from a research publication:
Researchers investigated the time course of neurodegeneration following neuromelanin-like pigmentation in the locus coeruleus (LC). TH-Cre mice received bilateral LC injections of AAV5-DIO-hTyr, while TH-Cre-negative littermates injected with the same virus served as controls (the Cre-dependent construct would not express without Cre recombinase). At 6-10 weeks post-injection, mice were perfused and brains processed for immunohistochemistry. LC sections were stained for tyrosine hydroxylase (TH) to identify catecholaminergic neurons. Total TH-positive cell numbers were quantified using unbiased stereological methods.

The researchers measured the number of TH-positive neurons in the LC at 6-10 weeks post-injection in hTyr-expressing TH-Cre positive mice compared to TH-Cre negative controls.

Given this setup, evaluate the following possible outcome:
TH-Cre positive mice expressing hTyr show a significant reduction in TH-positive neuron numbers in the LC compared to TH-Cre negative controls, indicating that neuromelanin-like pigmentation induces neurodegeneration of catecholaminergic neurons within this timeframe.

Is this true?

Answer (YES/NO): YES